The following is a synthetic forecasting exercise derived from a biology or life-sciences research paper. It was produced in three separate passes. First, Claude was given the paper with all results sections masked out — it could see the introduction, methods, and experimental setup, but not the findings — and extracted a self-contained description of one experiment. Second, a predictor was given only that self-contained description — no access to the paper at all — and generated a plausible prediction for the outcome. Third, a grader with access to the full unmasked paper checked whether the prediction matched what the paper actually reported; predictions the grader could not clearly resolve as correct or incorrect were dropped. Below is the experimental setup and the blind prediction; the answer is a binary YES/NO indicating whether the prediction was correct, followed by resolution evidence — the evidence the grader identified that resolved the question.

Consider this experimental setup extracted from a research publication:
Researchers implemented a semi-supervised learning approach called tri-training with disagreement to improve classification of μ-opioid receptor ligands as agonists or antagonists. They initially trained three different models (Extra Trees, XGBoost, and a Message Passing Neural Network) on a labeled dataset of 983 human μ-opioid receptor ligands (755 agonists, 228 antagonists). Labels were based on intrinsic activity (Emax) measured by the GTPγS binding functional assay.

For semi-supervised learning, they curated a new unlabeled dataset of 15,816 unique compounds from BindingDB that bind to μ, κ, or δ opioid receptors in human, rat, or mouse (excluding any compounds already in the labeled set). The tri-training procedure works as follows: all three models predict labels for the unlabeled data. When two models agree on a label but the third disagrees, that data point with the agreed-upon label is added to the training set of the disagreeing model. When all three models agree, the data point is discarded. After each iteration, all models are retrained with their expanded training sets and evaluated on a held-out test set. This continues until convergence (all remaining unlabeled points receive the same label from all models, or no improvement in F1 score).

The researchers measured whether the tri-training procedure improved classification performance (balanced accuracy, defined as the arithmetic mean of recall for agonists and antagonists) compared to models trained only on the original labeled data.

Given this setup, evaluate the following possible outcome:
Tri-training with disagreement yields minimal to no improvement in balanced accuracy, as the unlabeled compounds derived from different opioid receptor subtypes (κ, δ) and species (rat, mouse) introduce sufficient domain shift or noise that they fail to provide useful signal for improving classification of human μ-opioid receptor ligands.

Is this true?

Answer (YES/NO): NO